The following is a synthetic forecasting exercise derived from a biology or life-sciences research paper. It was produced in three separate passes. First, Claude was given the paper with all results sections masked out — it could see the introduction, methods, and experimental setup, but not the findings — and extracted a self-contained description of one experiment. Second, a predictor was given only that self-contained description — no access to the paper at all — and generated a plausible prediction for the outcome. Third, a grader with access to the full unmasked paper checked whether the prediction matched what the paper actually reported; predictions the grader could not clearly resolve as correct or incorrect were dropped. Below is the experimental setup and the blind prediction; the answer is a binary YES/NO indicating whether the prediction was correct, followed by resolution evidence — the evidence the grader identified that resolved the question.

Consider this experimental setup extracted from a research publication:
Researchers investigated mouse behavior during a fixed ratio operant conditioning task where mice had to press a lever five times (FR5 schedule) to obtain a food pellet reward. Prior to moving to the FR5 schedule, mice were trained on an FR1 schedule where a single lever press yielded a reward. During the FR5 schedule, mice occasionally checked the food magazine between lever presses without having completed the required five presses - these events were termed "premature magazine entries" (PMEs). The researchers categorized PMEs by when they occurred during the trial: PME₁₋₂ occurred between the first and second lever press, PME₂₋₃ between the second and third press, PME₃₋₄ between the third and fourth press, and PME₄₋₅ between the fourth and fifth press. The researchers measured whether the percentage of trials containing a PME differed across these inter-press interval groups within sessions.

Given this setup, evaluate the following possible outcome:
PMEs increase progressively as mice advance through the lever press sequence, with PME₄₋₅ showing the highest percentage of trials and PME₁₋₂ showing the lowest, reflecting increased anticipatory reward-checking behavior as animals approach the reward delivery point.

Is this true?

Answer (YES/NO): YES